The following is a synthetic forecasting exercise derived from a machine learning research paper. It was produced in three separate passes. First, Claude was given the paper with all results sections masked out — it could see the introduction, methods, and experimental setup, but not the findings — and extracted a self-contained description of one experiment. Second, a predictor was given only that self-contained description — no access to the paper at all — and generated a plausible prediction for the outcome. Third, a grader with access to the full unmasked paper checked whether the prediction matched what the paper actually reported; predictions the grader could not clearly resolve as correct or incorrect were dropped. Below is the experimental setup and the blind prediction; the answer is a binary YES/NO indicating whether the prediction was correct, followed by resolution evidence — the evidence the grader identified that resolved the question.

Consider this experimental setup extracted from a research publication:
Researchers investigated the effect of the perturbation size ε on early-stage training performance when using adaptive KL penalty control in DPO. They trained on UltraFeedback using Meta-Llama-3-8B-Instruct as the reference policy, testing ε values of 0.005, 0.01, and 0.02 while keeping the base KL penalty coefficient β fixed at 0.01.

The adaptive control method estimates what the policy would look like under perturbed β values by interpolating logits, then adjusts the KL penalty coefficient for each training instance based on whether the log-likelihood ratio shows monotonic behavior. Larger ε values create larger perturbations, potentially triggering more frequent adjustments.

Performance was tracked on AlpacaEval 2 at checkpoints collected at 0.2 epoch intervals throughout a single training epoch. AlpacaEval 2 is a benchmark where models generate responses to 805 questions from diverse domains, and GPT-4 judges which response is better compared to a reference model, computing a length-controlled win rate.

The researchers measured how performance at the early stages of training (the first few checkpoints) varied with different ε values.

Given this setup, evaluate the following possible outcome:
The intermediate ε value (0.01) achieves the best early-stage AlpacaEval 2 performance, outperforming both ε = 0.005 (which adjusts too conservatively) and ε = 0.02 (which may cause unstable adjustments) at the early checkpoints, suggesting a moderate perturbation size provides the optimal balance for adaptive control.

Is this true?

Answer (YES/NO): NO